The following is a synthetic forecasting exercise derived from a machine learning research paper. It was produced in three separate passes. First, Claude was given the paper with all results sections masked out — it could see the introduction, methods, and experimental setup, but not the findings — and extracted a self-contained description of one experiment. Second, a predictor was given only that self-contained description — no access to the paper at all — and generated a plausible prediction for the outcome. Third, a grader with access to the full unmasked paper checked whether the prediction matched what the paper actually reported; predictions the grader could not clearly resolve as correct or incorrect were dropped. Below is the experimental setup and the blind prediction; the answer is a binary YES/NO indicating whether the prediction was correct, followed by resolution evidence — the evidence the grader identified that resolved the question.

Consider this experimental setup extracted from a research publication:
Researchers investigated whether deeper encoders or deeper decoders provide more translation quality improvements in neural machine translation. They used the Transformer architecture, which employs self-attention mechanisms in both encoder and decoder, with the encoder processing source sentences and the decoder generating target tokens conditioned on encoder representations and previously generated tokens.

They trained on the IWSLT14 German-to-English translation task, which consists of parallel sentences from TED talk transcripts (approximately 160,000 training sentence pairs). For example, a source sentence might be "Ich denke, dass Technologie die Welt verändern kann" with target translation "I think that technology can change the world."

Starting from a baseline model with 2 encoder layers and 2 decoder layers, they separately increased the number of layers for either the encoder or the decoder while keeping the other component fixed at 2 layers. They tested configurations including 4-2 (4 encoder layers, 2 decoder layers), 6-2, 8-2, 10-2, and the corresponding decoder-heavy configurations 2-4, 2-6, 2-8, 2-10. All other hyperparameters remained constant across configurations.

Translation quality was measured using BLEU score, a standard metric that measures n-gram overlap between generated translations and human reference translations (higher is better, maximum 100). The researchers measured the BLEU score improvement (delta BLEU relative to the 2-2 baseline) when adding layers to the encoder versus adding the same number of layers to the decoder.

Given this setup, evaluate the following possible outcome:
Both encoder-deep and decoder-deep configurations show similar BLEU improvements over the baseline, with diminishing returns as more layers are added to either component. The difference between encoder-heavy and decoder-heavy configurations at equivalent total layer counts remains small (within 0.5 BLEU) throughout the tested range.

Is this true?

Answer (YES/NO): NO